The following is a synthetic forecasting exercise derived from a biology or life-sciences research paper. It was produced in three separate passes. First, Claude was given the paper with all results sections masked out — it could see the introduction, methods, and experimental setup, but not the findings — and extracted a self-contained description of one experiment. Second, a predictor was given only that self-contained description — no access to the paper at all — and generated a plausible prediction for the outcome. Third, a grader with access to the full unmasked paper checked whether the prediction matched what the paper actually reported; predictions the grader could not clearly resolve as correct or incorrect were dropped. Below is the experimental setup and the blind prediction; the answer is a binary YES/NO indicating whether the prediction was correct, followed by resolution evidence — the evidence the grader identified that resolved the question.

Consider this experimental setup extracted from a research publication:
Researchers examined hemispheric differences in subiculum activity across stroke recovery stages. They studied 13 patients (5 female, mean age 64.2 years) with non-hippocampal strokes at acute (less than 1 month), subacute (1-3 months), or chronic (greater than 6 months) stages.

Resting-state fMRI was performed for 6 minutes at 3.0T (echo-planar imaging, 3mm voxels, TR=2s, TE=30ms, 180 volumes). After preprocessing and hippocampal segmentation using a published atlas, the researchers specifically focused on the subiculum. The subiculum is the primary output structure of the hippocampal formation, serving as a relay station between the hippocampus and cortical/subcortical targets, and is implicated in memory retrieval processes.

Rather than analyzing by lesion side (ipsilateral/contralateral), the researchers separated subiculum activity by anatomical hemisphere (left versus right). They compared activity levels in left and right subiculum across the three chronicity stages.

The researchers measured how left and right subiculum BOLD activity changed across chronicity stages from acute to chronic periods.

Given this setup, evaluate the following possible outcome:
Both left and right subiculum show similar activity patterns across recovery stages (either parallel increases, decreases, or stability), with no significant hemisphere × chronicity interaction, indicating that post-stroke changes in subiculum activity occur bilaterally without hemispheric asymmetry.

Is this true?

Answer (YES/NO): NO